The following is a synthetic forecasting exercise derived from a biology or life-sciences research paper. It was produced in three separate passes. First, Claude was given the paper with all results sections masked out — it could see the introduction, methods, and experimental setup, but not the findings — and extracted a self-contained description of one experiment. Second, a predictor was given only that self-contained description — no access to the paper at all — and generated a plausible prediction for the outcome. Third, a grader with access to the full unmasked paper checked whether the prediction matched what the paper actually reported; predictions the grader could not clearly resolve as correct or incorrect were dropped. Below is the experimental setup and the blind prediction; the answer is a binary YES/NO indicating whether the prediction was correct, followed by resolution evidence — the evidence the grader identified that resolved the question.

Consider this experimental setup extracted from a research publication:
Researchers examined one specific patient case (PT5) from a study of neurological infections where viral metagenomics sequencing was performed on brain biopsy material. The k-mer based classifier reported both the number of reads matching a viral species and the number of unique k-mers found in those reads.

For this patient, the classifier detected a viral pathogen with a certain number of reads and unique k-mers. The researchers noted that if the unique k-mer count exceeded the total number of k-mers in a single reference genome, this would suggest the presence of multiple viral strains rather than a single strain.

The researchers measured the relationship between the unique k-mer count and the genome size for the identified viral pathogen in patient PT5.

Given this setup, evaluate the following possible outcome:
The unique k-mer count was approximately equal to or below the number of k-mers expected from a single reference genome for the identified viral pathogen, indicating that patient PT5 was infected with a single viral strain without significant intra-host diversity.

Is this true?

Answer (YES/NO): NO